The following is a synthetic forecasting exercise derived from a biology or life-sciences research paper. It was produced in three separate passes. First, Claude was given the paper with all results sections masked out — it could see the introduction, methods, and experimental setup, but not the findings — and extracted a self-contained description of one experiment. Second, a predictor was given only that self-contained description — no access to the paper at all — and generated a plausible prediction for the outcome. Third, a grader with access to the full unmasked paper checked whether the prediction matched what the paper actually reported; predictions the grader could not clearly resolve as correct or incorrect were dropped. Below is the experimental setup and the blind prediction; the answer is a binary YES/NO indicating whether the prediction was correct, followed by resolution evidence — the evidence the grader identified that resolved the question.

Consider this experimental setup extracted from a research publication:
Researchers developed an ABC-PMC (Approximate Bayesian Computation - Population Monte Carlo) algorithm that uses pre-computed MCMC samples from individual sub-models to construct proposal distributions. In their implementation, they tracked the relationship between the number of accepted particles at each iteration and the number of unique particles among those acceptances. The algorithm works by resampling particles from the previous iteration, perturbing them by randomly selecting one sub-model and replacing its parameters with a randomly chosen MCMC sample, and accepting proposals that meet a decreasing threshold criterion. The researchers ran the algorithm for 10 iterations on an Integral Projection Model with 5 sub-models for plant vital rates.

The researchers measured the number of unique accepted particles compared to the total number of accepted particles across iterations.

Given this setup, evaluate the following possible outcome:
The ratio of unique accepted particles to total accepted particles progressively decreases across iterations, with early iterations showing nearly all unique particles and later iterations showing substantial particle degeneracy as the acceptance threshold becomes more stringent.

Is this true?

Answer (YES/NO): NO